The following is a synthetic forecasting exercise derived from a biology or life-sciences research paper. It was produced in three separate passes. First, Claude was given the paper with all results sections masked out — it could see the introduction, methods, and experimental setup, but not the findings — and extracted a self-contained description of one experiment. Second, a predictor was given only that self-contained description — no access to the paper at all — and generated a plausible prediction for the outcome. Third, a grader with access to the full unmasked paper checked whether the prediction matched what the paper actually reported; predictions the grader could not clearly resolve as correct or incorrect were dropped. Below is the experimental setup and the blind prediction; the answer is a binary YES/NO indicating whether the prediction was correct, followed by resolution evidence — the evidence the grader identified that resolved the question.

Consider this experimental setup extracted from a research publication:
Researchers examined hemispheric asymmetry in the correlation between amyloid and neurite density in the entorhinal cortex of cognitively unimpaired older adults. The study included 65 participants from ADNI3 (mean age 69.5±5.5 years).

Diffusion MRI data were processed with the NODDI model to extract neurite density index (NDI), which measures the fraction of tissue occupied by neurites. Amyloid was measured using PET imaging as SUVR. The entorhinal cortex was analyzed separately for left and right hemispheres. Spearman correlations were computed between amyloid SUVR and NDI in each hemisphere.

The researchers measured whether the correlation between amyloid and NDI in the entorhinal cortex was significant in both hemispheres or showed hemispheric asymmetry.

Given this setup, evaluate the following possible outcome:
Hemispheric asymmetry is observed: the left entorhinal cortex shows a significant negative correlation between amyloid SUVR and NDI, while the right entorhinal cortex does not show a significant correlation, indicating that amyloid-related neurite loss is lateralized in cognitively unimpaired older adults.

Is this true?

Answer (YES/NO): NO